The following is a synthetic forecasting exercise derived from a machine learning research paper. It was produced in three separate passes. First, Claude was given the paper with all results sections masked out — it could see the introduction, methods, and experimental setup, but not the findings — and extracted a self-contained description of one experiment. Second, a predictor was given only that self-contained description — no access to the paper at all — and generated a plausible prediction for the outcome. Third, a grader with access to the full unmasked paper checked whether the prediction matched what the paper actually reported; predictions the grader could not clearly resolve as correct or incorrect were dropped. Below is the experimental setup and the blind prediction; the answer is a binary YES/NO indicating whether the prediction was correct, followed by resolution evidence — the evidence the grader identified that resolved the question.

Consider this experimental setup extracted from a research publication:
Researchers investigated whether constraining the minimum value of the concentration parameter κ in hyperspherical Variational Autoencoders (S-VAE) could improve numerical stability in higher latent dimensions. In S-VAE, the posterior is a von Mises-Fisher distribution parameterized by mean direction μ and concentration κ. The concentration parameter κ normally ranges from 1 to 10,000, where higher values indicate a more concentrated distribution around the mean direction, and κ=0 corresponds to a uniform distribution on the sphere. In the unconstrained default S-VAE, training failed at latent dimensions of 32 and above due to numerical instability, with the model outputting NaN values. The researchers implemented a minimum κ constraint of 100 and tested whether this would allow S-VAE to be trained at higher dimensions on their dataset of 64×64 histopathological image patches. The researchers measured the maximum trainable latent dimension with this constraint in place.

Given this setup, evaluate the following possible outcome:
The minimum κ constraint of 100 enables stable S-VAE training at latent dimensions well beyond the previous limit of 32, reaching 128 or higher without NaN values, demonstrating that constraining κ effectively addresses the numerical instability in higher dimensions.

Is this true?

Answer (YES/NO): YES